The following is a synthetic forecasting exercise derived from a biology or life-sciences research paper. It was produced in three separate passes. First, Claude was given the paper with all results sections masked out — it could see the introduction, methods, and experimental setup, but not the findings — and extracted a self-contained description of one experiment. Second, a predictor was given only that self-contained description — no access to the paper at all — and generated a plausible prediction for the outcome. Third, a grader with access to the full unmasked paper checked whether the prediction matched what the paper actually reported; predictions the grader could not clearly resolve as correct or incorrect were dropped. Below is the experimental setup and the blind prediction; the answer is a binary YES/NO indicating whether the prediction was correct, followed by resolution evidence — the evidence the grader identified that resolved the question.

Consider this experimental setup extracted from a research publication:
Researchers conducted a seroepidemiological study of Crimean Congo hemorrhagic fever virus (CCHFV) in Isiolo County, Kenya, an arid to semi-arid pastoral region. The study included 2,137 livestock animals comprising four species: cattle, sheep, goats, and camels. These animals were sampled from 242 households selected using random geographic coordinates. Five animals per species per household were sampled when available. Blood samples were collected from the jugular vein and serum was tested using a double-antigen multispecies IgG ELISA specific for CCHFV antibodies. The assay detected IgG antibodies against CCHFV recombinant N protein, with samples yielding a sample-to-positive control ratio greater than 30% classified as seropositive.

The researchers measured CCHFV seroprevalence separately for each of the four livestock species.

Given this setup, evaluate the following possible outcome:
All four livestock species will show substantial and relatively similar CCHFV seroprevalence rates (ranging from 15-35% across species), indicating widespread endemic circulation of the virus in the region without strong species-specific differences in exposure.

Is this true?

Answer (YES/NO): NO